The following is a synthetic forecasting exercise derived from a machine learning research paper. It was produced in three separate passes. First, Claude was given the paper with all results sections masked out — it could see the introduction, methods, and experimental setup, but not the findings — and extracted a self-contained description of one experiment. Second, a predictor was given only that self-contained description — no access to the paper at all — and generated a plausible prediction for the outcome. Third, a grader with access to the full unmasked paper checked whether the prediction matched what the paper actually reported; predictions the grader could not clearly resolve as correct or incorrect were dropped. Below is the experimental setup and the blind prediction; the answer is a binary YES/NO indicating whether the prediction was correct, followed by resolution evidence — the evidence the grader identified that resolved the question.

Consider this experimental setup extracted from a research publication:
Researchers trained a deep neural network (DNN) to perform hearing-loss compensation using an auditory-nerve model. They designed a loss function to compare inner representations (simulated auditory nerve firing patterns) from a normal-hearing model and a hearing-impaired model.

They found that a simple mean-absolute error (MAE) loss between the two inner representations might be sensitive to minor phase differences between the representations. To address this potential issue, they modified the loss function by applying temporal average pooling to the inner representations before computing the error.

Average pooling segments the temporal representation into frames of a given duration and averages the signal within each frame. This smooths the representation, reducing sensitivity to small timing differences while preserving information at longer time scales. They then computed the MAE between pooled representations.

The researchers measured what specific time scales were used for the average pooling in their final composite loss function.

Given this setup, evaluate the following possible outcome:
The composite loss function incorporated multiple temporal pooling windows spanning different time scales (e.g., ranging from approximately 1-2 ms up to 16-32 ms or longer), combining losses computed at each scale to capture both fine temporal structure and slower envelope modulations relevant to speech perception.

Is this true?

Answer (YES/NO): NO